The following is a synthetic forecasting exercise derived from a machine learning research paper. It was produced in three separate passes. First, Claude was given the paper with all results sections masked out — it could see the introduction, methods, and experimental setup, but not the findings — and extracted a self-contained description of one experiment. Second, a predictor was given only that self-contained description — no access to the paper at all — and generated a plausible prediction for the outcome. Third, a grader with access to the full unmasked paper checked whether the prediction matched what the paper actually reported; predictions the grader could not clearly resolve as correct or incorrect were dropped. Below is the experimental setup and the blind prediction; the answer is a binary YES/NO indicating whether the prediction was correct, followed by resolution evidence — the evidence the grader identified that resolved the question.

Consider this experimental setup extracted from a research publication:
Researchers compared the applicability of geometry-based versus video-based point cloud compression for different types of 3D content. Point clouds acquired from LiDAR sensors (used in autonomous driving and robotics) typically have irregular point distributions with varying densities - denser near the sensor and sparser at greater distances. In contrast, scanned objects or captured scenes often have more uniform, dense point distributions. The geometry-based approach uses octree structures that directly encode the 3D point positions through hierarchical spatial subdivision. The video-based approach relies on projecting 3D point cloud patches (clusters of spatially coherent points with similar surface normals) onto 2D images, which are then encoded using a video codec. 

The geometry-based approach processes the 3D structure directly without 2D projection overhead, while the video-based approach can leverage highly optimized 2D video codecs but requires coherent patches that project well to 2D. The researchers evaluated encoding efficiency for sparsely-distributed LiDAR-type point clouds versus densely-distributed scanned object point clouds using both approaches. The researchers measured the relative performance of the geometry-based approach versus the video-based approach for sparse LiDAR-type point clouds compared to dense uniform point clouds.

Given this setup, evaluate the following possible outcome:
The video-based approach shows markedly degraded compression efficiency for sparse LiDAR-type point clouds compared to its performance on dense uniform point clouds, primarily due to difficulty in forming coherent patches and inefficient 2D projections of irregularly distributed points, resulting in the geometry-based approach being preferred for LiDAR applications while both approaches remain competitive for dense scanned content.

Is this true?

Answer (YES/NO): NO